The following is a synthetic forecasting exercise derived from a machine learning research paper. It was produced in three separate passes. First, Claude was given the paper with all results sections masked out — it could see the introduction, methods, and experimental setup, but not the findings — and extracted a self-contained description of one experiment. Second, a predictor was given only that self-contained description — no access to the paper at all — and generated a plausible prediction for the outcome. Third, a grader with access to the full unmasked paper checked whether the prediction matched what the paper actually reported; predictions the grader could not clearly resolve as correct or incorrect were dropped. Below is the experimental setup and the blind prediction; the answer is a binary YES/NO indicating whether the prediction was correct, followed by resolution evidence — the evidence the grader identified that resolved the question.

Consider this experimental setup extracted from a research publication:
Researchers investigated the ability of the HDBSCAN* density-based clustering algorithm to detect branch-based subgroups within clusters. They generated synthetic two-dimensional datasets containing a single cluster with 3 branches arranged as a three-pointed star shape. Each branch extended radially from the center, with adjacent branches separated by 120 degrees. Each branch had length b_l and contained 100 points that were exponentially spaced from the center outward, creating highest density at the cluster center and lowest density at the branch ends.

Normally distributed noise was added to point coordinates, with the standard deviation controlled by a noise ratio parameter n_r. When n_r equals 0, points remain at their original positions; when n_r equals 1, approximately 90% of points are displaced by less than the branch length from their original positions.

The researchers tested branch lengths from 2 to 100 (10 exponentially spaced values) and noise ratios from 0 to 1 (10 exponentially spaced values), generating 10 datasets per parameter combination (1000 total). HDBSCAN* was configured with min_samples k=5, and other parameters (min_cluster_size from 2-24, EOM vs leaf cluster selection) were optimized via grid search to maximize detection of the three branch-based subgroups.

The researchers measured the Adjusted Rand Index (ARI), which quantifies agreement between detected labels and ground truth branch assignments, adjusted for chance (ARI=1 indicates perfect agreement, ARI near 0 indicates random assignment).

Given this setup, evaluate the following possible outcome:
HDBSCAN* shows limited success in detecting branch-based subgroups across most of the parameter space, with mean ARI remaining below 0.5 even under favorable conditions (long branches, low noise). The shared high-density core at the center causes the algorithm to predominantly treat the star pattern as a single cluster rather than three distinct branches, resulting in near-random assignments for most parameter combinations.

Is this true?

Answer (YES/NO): YES